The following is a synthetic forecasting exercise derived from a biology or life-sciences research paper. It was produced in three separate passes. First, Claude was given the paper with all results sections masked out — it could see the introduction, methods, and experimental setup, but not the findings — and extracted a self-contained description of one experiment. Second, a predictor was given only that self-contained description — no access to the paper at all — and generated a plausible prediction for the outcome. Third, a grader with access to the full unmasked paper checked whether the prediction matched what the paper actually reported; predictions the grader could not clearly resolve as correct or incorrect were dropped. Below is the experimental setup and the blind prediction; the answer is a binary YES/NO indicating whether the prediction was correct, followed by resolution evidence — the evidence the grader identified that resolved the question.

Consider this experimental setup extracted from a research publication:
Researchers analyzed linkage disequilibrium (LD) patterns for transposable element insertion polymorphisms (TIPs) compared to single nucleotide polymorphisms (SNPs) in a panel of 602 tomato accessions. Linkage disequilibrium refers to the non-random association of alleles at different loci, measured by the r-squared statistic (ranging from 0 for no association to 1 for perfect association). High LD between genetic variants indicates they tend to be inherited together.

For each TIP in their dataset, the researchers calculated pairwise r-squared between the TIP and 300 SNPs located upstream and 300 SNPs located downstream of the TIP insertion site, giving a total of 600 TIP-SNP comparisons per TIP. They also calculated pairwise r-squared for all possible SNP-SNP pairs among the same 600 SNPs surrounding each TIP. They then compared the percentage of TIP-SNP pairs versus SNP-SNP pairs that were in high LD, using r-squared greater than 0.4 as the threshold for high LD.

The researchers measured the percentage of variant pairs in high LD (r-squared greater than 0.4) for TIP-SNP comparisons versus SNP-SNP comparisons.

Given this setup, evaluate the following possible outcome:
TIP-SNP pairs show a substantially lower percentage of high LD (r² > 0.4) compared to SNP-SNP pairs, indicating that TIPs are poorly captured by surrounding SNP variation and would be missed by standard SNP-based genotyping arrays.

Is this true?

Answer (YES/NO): YES